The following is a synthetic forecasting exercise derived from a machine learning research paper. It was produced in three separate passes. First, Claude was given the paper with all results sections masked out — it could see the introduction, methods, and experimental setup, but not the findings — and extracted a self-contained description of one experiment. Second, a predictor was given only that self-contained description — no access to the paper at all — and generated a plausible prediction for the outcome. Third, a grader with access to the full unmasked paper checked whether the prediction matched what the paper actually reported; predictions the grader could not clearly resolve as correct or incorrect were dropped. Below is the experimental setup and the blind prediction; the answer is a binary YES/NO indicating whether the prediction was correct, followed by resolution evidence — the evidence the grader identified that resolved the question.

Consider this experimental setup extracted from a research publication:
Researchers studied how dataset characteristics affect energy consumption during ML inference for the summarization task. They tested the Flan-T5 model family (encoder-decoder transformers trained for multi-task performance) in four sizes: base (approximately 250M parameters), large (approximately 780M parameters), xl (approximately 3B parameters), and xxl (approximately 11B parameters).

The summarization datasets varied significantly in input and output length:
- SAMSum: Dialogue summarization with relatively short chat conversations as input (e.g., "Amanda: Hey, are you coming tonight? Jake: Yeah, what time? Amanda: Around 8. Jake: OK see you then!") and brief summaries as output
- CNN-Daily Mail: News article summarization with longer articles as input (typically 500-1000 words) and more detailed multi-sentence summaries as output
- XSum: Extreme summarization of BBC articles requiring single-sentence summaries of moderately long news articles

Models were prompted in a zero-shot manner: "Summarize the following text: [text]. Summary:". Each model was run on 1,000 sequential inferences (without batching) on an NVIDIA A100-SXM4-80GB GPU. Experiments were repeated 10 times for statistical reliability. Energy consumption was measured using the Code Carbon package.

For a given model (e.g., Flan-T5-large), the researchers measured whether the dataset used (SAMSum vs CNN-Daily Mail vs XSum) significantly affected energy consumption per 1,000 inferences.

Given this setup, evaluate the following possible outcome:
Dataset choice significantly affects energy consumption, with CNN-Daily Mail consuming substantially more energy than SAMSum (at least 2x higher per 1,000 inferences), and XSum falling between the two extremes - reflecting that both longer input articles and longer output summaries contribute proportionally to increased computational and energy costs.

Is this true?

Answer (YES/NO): NO